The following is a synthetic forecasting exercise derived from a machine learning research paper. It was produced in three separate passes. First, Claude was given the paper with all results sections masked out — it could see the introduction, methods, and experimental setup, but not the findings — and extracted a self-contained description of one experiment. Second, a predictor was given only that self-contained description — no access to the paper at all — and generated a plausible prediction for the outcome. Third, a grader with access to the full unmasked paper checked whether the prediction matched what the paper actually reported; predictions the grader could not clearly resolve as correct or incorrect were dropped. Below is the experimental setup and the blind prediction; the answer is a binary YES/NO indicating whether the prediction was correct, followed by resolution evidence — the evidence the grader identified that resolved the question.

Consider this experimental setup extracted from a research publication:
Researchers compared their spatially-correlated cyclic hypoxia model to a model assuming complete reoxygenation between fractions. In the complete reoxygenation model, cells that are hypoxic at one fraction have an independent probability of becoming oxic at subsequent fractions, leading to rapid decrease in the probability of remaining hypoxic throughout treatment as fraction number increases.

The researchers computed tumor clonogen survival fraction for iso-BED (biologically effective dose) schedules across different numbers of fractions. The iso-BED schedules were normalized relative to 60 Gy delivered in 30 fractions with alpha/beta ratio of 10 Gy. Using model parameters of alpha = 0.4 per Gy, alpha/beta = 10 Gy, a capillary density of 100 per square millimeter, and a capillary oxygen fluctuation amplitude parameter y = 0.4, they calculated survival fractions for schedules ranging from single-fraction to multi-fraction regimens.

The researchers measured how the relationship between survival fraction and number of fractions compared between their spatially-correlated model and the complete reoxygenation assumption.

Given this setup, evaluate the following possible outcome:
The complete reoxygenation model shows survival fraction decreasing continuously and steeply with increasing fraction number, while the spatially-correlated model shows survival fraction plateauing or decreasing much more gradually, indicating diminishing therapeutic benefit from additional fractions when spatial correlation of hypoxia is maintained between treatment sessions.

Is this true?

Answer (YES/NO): YES